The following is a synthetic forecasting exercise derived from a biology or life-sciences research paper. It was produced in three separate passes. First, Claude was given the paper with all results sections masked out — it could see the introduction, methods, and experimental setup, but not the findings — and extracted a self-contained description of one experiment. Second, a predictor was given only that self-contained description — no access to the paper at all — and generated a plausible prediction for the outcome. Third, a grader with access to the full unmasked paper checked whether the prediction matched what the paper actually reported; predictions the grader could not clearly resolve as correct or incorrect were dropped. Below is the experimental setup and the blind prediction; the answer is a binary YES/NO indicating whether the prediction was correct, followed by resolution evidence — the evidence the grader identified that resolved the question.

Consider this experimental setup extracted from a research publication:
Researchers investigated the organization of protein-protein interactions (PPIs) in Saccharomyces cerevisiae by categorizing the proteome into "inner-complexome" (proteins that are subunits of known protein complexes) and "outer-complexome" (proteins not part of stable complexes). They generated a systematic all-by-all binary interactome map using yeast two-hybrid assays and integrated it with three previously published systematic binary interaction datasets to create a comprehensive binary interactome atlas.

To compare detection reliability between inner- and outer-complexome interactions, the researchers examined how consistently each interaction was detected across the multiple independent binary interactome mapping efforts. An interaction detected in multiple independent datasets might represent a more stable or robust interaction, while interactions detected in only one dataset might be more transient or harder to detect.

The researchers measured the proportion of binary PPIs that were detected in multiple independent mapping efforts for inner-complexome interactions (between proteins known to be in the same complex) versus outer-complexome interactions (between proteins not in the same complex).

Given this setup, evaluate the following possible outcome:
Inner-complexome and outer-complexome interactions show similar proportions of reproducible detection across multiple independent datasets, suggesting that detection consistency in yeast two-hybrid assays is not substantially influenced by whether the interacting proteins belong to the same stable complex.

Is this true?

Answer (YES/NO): NO